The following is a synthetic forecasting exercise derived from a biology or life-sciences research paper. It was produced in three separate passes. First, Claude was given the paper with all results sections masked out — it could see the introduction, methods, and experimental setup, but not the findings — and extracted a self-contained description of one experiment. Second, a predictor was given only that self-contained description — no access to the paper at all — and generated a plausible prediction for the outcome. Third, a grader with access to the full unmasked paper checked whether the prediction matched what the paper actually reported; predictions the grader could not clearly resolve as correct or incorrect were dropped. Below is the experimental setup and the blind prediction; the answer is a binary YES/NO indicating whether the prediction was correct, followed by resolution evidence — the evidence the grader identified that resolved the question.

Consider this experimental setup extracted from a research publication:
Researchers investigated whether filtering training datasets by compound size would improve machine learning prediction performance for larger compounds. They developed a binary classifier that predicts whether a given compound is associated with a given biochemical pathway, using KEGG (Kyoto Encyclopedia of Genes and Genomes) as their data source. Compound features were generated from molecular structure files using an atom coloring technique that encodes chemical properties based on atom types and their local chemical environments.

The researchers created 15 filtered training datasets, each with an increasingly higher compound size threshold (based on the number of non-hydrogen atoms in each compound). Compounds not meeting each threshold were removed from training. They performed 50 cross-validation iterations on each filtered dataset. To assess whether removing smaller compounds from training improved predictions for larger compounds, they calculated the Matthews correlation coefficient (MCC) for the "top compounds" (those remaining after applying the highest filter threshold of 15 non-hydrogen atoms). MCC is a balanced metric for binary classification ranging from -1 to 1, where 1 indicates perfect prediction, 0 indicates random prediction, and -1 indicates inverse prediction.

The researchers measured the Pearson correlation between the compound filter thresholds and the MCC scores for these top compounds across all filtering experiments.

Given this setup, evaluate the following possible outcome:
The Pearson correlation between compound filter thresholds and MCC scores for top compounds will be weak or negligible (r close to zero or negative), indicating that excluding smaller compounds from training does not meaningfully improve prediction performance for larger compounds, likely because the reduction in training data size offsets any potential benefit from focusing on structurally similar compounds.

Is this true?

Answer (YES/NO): YES